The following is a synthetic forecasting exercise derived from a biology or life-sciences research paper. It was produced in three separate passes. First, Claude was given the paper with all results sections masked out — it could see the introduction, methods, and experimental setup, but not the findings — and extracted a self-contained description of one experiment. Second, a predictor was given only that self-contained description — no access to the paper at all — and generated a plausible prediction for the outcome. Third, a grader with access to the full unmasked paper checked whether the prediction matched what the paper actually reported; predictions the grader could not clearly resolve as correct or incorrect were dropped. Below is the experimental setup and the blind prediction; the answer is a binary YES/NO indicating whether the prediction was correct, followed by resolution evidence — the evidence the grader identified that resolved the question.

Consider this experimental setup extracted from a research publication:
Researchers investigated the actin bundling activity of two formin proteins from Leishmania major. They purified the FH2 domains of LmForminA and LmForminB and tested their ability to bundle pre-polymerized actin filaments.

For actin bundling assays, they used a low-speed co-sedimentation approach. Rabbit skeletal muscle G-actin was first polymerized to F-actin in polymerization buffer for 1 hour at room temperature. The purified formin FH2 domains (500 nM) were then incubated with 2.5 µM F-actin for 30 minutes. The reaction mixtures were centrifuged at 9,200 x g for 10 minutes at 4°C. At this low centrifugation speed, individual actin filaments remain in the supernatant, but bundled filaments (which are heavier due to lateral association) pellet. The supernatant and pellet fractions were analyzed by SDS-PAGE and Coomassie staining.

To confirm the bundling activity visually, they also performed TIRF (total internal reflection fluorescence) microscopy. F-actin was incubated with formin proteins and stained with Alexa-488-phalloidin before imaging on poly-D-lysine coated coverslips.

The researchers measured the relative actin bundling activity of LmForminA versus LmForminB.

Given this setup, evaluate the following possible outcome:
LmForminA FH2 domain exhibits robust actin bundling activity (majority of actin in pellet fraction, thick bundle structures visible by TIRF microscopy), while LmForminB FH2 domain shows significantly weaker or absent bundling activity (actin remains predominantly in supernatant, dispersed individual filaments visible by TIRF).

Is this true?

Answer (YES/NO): NO